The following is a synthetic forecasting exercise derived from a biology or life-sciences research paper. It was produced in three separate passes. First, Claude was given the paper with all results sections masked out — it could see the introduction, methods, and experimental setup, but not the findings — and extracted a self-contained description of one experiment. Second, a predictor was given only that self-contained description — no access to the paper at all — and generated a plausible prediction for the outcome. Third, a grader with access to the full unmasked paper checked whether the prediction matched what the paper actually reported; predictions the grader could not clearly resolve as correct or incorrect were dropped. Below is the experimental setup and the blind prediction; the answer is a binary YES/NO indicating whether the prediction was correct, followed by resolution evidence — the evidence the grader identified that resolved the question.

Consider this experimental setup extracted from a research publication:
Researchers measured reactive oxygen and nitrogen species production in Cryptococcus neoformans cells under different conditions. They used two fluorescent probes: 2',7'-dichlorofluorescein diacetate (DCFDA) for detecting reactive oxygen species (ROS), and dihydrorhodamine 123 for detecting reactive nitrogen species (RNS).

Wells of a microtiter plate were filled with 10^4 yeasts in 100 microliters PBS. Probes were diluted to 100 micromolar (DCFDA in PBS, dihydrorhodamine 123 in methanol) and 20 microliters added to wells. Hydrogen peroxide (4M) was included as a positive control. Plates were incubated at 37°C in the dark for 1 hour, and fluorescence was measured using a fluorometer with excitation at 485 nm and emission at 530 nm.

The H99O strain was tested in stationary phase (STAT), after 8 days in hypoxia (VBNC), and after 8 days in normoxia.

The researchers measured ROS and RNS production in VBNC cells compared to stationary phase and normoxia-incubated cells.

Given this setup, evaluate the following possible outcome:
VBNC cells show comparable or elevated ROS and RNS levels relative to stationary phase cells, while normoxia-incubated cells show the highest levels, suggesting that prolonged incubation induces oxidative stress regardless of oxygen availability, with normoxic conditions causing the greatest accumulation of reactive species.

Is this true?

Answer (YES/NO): NO